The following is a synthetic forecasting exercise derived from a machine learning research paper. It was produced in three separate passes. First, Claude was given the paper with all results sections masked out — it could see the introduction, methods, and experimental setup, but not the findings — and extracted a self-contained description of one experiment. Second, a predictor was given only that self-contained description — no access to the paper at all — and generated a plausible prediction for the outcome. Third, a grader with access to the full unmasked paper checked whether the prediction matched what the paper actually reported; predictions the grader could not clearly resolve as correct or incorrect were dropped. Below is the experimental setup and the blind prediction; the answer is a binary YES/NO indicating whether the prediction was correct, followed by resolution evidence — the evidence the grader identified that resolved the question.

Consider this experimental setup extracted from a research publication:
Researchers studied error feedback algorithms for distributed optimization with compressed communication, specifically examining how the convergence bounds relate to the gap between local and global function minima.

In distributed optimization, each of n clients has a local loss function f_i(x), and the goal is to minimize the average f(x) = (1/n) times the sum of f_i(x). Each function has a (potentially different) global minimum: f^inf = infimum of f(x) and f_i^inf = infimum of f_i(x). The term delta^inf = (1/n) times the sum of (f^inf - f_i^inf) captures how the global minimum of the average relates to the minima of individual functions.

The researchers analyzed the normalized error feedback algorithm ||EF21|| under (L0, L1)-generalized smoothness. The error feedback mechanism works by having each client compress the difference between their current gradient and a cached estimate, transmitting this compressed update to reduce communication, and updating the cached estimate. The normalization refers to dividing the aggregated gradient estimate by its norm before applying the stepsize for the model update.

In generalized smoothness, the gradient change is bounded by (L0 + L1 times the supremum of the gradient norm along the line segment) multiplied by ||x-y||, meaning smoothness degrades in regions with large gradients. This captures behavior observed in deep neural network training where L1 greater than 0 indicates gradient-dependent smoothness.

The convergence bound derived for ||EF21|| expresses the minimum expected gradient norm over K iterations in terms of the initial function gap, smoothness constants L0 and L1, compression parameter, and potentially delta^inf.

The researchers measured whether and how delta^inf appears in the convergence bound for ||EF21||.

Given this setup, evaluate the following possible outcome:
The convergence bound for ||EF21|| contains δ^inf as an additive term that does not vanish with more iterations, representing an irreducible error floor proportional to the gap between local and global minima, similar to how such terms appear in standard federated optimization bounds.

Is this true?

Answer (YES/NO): NO